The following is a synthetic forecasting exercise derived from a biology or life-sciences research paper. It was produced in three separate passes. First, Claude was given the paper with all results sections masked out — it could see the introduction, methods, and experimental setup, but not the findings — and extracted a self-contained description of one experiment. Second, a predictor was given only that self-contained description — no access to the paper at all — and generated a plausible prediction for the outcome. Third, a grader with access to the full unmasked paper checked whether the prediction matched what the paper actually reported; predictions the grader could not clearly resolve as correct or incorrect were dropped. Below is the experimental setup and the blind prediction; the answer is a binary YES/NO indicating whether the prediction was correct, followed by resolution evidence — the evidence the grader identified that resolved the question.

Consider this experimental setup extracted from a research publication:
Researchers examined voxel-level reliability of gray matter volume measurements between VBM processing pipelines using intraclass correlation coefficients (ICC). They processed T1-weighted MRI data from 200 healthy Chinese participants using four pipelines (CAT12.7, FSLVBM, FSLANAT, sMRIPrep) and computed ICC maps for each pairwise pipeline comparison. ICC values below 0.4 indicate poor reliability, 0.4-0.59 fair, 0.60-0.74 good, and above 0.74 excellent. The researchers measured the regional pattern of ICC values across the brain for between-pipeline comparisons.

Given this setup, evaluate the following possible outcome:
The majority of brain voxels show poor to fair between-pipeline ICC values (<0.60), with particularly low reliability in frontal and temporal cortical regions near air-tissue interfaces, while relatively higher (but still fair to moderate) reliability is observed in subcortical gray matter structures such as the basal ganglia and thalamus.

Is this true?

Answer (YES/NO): NO